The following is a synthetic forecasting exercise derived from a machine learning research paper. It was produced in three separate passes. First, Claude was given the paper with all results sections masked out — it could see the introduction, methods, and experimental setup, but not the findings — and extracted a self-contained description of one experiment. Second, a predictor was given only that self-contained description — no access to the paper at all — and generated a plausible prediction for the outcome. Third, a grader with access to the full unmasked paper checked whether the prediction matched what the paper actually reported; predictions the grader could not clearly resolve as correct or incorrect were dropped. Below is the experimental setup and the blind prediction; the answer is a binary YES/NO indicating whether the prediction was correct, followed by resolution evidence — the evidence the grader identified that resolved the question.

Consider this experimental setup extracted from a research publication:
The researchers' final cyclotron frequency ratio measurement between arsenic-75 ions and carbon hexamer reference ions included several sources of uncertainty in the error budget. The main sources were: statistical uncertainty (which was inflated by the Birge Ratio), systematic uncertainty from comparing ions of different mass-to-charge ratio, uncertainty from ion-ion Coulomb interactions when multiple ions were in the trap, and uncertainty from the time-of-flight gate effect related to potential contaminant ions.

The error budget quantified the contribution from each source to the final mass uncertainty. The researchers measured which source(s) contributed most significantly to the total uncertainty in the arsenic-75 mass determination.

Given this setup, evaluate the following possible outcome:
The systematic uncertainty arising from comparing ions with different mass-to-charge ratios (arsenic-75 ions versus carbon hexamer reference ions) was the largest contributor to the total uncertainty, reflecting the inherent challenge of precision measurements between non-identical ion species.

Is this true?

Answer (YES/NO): NO